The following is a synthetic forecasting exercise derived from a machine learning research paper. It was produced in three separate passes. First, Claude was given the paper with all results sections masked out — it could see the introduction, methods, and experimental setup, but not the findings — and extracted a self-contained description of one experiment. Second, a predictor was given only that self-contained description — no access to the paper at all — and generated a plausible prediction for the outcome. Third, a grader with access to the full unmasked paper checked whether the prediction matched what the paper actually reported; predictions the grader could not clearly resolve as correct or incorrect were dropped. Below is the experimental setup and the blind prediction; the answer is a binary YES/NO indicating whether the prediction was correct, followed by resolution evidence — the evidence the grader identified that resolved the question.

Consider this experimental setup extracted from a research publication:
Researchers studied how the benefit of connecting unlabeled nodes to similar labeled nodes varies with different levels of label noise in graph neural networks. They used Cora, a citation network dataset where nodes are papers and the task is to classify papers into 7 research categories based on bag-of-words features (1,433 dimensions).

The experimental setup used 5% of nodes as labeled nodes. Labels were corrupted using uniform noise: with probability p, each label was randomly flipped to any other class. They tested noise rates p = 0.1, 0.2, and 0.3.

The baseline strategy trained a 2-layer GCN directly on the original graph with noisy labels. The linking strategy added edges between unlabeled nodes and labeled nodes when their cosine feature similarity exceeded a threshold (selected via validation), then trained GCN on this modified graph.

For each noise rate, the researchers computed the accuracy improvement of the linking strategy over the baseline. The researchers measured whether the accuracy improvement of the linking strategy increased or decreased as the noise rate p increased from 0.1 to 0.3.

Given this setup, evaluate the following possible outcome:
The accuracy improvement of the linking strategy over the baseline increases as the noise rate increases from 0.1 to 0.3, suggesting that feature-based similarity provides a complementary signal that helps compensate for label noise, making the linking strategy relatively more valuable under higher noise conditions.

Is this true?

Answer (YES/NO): YES